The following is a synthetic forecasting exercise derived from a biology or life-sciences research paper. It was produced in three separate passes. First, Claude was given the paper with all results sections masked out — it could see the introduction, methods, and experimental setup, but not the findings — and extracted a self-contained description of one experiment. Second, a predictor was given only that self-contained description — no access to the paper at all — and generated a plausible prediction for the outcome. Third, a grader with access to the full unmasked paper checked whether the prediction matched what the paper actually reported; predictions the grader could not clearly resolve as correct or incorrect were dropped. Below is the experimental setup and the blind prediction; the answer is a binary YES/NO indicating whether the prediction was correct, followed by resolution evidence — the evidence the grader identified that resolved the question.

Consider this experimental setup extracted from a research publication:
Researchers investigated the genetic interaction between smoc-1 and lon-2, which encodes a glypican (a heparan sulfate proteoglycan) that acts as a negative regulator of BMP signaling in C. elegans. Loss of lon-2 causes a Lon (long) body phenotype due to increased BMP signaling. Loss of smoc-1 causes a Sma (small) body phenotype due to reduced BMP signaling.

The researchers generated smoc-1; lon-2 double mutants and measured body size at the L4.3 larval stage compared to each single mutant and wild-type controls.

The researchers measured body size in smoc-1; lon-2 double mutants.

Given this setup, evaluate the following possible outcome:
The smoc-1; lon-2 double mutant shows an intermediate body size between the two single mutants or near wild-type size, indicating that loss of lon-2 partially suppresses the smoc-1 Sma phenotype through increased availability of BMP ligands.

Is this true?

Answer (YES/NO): YES